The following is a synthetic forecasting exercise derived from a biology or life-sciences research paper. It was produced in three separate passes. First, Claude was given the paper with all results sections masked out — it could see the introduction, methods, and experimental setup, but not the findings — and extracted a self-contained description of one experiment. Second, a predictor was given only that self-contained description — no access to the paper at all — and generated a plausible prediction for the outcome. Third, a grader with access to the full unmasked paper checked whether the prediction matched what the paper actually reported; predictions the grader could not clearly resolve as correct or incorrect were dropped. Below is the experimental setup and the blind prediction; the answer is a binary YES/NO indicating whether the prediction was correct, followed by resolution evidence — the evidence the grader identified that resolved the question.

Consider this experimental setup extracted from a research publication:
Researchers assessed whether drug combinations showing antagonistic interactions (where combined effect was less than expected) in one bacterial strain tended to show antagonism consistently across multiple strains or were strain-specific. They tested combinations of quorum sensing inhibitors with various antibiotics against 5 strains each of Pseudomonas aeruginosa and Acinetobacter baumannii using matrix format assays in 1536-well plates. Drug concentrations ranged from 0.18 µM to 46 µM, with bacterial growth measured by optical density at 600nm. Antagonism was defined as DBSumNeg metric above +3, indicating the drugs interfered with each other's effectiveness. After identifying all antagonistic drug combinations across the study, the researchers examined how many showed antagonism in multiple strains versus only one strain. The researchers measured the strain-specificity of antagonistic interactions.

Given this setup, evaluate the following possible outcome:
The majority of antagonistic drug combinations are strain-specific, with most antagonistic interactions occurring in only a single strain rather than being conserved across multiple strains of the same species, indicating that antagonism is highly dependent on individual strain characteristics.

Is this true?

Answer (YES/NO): YES